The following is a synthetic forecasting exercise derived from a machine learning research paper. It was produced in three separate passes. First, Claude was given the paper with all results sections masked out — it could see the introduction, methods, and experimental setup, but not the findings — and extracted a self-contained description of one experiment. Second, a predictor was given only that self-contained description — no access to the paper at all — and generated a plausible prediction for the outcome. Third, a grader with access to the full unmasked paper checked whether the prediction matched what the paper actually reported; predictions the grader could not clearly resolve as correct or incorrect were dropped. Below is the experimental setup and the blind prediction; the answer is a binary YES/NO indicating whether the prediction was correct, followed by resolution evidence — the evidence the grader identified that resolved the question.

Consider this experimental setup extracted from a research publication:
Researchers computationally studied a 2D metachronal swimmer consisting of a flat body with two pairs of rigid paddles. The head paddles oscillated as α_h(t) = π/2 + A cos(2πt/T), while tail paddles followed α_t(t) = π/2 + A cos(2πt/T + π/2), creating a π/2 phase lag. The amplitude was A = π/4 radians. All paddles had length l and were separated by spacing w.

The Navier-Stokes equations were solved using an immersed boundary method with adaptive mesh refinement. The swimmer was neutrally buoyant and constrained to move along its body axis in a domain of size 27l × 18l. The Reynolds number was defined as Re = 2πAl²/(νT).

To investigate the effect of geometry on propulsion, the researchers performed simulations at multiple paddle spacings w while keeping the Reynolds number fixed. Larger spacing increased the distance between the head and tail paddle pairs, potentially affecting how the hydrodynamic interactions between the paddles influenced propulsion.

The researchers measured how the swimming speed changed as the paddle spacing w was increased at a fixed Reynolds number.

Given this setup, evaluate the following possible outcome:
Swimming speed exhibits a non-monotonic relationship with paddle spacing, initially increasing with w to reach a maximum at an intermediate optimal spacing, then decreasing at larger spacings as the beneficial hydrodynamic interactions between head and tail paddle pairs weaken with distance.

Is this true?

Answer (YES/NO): NO